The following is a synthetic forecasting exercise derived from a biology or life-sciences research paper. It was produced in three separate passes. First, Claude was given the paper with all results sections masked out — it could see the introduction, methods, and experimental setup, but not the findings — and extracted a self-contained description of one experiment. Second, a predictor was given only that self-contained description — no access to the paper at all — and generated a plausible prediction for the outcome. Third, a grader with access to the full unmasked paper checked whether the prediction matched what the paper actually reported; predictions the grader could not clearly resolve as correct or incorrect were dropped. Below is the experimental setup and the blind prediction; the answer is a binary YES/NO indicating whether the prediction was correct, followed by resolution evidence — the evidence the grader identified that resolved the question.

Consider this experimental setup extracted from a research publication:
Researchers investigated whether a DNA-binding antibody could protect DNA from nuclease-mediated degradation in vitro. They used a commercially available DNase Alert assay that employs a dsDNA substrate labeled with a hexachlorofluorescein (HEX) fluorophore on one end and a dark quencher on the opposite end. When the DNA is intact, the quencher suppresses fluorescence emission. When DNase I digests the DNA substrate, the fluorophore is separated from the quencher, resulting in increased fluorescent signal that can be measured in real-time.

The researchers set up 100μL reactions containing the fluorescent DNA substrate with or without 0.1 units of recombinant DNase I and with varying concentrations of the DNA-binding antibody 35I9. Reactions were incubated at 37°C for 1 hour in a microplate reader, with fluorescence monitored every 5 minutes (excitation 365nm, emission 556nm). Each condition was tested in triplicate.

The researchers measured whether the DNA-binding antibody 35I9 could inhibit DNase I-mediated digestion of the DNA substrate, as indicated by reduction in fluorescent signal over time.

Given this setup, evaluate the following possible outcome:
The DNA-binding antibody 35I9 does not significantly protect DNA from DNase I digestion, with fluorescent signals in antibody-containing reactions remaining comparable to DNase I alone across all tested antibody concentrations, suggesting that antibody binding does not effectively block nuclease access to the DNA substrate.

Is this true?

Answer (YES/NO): NO